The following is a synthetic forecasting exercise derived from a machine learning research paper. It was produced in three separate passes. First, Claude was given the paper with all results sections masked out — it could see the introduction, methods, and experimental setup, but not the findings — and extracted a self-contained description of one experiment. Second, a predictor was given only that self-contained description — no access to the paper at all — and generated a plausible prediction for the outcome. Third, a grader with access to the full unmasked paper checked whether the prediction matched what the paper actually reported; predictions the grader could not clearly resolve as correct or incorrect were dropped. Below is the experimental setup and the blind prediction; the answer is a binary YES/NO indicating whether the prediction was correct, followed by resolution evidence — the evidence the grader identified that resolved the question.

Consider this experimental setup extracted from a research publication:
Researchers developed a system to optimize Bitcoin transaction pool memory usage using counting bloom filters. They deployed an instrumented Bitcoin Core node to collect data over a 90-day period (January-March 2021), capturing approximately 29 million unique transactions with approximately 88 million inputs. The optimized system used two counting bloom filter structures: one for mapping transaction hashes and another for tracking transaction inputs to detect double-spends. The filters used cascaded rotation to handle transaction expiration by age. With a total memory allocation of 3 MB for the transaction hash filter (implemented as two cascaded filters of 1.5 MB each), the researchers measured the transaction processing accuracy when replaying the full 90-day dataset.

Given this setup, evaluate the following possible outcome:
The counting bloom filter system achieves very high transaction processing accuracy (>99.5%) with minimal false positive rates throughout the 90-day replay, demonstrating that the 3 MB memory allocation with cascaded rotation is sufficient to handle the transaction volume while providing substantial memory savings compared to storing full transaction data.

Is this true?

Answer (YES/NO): YES